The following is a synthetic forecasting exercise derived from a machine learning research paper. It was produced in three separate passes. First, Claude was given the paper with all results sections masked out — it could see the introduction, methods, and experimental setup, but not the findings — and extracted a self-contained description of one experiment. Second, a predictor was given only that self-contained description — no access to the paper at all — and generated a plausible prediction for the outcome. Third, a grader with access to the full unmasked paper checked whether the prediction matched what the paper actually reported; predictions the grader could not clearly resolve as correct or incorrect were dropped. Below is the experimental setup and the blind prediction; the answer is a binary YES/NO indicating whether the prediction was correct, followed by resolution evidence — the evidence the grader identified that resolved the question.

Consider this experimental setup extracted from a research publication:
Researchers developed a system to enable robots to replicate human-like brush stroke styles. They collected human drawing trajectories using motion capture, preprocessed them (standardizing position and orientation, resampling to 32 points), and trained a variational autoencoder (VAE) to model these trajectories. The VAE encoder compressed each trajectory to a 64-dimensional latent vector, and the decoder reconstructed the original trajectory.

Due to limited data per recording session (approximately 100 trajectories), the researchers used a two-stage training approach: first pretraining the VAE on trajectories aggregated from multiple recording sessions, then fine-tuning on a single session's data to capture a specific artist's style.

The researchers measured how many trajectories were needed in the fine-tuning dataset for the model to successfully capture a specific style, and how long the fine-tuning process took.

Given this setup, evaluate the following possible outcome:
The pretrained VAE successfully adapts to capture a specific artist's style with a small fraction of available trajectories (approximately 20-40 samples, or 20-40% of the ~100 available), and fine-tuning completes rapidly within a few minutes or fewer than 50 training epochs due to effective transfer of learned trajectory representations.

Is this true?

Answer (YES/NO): NO